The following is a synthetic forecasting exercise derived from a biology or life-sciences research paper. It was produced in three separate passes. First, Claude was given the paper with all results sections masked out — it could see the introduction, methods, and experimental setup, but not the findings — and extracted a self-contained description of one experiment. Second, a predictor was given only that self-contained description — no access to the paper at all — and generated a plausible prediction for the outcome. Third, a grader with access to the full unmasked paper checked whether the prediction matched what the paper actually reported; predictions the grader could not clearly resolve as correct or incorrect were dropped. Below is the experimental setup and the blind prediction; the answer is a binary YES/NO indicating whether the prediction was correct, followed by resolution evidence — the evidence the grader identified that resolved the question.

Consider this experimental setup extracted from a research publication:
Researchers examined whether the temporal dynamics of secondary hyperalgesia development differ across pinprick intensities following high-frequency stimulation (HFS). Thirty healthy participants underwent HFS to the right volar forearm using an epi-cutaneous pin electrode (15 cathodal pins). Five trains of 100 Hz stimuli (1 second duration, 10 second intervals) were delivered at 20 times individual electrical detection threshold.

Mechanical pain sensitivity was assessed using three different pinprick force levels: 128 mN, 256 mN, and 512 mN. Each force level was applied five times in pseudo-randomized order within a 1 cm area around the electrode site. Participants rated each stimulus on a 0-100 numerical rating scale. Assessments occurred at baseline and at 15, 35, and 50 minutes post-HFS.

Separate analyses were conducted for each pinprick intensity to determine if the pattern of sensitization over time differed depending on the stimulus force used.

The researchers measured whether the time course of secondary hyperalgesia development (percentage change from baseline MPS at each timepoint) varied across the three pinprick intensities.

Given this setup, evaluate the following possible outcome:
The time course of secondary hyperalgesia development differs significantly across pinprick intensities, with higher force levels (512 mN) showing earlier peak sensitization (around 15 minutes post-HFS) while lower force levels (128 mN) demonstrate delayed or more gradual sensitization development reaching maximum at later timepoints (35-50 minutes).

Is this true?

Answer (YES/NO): NO